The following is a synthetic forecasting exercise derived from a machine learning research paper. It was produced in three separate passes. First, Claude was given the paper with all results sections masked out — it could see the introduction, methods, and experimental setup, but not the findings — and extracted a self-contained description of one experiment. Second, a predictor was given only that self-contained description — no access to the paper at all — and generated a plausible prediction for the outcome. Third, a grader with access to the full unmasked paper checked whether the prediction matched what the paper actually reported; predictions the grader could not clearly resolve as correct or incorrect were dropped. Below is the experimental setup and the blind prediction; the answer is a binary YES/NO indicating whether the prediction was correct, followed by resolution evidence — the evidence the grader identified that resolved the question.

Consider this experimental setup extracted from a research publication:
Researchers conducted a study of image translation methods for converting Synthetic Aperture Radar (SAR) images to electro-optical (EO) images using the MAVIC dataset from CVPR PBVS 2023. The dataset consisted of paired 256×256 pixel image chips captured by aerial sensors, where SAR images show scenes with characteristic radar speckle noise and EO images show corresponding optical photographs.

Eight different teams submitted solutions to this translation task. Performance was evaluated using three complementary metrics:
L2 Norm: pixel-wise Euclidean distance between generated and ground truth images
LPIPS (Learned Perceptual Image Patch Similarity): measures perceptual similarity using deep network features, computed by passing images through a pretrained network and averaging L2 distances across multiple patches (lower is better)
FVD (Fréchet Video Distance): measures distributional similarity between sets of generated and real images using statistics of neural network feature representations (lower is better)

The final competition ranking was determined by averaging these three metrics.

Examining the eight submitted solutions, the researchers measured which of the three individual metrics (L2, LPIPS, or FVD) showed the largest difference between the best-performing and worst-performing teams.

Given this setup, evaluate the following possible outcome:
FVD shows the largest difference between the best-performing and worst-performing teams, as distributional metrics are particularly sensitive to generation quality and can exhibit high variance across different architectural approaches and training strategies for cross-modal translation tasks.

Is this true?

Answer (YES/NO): YES